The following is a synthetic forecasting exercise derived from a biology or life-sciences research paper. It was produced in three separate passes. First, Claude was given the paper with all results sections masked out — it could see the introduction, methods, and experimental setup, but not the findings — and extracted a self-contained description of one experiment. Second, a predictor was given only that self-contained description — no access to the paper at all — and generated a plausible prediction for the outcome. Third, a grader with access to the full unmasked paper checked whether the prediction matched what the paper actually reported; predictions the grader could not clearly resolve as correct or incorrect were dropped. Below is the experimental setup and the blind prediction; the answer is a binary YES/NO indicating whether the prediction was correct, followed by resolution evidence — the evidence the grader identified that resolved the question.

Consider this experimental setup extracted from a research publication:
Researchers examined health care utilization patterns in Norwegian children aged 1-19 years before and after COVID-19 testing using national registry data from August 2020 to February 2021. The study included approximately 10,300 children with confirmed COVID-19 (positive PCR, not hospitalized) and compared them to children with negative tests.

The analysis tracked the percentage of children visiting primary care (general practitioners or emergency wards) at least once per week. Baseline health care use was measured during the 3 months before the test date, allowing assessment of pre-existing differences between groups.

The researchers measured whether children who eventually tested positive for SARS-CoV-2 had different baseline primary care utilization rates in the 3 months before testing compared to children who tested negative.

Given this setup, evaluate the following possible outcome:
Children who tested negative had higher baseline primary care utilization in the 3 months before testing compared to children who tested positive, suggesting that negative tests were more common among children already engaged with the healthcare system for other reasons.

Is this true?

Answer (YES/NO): NO